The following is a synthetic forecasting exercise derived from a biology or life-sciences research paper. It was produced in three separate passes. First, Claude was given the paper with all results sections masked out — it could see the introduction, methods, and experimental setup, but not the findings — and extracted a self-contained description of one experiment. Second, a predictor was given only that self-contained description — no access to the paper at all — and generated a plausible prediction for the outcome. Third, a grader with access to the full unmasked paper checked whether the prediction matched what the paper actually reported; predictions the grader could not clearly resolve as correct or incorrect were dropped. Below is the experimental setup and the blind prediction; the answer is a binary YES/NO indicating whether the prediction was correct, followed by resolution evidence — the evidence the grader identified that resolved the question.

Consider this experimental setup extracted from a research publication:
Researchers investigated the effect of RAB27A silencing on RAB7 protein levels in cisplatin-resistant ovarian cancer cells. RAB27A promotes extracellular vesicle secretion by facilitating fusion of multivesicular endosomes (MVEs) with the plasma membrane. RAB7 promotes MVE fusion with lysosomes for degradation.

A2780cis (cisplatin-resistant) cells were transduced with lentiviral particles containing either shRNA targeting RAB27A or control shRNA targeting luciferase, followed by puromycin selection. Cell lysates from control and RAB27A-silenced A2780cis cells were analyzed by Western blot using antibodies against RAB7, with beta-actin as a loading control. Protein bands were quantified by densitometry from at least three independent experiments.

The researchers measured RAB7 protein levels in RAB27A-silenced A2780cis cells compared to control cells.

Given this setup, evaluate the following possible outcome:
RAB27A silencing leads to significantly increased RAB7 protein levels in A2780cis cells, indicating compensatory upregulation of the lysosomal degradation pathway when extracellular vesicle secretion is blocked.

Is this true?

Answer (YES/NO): YES